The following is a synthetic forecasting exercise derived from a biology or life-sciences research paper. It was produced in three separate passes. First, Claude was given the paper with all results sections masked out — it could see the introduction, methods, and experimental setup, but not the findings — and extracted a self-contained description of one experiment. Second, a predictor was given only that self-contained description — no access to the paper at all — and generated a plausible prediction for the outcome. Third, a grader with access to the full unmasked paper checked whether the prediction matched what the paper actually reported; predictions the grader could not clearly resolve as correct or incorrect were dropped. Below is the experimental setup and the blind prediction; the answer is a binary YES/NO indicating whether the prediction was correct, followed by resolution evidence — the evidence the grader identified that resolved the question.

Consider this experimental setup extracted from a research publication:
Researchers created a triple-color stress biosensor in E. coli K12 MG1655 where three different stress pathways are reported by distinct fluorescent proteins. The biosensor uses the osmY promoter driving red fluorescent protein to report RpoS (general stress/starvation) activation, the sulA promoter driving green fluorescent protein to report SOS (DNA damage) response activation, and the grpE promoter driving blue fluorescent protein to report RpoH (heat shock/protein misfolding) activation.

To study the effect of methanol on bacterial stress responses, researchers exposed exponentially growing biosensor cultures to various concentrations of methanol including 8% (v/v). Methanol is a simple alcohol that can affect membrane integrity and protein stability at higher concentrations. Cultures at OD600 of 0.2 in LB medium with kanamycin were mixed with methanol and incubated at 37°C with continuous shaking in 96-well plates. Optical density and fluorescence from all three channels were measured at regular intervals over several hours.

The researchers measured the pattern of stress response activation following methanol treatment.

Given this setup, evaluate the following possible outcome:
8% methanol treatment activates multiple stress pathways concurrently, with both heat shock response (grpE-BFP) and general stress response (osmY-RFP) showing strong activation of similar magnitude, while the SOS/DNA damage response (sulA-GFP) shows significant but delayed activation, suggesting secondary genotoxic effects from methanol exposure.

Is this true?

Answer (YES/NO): NO